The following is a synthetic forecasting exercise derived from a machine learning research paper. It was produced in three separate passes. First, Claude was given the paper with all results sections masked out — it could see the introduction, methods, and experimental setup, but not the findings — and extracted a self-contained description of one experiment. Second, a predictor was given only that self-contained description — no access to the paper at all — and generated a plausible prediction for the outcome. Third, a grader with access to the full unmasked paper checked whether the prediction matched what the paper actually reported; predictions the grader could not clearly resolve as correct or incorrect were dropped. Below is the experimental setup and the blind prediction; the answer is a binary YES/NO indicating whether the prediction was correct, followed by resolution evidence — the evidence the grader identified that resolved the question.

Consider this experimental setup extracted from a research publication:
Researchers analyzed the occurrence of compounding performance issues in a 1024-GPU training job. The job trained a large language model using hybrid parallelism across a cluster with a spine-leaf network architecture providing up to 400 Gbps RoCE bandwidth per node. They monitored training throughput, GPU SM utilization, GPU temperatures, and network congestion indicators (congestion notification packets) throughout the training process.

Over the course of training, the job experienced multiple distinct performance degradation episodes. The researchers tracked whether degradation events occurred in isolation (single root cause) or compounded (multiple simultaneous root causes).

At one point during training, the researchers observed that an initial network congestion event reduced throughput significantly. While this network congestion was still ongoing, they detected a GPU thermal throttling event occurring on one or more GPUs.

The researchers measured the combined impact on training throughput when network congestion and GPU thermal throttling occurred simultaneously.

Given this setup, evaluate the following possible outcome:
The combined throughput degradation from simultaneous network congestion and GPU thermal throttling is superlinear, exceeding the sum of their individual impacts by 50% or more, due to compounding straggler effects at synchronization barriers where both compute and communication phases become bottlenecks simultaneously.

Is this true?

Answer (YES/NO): NO